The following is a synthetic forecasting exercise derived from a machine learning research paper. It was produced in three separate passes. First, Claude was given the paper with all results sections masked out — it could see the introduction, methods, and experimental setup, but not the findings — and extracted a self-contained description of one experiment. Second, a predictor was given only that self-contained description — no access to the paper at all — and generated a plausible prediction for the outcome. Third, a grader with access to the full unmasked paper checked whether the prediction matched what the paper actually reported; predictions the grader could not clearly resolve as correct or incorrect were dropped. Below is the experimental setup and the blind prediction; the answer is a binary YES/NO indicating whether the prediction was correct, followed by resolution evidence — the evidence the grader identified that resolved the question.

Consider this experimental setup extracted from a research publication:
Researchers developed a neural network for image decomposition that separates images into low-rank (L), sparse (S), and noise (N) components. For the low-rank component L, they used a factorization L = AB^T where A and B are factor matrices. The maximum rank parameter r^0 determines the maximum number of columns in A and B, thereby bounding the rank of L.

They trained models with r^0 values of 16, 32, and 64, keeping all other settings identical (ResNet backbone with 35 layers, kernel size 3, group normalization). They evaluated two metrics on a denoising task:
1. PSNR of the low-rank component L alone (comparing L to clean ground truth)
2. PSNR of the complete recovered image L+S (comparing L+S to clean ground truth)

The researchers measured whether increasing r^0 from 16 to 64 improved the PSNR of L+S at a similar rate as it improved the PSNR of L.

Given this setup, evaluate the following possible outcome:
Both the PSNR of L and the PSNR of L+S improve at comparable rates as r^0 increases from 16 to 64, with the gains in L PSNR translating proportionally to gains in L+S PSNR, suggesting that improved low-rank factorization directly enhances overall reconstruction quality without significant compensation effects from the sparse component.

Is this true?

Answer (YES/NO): NO